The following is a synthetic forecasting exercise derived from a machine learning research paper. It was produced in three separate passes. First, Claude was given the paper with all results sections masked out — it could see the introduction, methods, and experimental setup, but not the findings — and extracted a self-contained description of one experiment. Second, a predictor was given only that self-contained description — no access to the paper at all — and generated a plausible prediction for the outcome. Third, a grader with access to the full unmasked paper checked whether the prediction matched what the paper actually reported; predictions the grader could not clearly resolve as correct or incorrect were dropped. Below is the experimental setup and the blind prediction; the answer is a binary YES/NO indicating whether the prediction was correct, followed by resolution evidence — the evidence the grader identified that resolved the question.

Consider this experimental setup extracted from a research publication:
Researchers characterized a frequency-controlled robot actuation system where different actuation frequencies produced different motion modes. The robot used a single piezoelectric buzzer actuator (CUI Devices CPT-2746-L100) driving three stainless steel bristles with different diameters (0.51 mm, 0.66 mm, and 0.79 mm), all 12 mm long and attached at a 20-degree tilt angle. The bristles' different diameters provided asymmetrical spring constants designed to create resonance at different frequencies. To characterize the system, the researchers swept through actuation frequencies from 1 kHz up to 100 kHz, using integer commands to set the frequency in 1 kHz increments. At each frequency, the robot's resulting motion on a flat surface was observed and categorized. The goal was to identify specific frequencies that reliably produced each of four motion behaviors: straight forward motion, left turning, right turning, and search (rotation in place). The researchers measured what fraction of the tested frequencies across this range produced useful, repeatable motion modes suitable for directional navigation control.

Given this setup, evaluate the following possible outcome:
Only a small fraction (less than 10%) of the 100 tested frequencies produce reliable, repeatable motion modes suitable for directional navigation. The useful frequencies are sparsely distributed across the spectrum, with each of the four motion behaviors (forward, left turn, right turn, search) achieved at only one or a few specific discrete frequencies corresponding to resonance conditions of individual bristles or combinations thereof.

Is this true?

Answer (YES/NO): NO